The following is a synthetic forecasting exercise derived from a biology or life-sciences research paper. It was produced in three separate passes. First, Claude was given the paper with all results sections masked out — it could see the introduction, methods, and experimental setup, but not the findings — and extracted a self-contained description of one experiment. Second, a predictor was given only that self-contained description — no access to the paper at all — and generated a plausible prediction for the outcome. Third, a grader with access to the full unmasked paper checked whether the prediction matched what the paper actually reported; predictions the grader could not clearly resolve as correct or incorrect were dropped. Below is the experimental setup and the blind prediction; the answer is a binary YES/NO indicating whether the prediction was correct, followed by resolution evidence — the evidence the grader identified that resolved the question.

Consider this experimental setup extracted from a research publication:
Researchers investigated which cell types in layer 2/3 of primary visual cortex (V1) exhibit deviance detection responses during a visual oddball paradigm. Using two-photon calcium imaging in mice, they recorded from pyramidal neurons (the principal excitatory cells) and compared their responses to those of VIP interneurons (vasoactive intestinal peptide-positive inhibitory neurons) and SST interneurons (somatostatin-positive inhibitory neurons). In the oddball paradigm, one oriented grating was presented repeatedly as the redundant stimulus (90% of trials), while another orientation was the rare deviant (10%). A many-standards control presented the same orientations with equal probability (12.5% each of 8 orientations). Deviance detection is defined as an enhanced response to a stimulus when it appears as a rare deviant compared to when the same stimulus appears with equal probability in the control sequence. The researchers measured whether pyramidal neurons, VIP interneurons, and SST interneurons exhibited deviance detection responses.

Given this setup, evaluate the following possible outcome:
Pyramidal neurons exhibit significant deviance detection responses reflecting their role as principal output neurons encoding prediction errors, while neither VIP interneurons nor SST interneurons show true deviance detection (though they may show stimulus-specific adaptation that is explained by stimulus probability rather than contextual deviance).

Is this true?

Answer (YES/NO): YES